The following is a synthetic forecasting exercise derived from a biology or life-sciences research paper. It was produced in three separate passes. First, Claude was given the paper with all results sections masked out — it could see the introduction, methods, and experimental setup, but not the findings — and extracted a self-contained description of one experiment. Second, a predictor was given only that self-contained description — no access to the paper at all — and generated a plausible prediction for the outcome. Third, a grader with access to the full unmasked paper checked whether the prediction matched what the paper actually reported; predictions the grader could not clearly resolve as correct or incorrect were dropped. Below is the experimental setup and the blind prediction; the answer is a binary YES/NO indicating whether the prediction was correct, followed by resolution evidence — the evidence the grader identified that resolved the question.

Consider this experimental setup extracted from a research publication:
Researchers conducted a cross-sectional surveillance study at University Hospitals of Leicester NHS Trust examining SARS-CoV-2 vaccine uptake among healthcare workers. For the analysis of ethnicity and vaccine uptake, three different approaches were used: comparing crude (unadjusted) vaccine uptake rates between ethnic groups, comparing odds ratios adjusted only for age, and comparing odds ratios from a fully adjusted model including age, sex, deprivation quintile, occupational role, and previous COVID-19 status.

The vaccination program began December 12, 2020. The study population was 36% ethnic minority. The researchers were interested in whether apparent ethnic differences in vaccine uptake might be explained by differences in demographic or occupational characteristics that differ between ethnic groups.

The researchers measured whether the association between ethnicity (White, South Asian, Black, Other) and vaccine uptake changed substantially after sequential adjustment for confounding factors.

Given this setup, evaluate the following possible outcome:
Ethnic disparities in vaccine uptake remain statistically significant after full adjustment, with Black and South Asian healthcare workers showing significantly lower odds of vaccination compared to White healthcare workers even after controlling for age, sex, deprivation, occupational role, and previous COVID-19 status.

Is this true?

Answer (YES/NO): YES